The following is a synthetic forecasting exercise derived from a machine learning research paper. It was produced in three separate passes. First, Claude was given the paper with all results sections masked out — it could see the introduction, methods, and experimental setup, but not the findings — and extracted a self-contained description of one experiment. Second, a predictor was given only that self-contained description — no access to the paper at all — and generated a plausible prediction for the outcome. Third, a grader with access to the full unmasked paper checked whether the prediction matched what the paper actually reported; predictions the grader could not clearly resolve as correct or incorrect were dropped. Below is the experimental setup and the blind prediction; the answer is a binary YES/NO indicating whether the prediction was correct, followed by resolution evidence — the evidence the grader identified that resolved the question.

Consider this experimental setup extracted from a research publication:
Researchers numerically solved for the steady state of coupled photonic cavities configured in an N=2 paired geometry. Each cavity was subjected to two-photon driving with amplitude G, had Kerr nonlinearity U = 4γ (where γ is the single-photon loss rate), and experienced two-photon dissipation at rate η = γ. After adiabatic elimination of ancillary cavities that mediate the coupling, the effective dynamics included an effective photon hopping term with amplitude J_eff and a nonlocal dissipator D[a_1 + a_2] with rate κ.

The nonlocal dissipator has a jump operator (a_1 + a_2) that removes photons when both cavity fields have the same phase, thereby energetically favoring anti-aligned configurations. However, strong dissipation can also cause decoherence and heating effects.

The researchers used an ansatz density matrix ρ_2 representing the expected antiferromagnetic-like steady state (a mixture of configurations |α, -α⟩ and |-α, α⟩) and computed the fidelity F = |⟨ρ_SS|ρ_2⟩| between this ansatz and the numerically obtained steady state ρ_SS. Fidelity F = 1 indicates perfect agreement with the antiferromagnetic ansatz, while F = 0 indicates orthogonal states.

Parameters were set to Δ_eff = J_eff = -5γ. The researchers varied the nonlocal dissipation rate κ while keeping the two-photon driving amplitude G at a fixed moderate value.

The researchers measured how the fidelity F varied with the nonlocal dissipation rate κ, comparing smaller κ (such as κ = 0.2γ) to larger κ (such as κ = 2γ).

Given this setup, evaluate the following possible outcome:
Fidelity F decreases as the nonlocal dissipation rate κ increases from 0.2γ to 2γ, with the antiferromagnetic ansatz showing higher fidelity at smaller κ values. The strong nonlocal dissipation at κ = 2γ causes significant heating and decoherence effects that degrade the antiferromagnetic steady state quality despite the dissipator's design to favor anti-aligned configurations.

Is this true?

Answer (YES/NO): NO